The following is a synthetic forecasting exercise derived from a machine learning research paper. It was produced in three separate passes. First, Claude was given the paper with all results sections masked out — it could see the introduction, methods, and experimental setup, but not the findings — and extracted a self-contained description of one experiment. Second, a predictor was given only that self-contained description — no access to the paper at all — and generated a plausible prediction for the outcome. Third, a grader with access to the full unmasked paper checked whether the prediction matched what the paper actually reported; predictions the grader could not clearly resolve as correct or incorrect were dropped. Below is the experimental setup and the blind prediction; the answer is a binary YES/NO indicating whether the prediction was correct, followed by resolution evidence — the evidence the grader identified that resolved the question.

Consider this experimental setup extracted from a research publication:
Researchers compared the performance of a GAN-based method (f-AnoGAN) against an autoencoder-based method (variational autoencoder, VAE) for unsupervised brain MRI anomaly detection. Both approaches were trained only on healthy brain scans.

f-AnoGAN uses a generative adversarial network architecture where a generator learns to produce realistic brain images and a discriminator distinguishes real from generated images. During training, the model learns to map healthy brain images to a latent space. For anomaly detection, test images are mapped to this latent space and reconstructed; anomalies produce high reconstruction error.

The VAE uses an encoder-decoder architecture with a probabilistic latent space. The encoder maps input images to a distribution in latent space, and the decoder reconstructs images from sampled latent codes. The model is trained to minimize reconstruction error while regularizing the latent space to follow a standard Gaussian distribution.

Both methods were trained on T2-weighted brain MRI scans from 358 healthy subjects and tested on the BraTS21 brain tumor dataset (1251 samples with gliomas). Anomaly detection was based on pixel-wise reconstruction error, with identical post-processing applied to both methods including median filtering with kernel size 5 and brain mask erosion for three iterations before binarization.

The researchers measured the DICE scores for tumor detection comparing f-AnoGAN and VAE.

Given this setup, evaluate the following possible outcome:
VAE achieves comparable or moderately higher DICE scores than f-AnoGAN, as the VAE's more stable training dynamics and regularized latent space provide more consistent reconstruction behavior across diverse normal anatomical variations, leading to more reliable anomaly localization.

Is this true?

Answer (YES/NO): YES